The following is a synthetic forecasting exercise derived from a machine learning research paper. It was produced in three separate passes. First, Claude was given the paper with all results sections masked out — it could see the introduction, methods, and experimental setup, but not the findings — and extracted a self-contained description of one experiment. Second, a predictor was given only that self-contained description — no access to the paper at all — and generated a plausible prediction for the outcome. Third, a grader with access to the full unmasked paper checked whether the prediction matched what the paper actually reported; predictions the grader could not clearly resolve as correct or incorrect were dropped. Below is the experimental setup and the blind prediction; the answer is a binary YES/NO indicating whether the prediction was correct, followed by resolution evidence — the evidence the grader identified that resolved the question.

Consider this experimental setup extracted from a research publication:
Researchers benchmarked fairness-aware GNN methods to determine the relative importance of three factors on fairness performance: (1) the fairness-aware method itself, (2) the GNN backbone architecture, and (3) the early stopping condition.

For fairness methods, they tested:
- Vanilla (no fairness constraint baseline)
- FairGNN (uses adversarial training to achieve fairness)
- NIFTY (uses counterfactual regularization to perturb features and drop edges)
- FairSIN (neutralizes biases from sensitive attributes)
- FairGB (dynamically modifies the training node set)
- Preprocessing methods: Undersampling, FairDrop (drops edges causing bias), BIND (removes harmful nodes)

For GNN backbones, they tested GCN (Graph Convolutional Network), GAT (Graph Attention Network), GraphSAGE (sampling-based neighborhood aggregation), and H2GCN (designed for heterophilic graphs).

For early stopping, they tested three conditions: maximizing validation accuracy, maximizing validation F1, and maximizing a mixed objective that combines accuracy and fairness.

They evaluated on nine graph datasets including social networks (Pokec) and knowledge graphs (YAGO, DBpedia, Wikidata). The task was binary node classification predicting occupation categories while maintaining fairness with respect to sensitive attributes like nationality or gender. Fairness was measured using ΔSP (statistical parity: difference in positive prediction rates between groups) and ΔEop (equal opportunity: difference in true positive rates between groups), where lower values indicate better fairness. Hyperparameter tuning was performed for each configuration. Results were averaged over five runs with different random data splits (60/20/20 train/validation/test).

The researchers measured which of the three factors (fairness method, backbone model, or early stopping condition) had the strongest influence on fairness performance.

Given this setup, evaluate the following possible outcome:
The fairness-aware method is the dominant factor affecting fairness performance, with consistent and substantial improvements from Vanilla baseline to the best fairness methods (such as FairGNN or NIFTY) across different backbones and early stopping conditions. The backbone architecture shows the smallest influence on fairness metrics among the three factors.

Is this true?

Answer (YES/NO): NO